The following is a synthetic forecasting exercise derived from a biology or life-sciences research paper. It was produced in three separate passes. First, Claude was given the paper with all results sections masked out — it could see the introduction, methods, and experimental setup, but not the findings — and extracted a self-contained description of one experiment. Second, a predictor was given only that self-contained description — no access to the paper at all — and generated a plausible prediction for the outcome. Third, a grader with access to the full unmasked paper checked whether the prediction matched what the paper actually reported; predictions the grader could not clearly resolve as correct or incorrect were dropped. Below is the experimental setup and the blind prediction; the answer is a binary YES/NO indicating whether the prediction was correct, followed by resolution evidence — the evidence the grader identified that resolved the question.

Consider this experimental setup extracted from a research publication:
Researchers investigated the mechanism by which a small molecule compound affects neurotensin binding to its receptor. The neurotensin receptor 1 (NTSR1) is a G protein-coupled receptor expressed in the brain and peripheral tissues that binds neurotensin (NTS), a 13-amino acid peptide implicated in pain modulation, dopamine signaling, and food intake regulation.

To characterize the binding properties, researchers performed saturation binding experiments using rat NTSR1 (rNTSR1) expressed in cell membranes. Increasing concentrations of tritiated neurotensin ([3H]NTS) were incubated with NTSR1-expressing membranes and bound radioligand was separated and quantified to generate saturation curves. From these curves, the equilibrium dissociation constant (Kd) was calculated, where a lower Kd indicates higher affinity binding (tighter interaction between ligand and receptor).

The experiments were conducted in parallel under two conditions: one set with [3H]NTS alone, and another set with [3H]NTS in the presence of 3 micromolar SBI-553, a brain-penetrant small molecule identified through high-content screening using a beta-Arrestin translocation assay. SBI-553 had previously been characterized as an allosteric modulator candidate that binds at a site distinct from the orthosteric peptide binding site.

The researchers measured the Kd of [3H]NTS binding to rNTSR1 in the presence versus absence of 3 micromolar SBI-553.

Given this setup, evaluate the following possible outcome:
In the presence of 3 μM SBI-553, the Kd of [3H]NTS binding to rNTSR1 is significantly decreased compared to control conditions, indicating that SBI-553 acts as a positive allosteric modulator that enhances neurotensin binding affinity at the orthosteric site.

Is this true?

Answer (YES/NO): YES